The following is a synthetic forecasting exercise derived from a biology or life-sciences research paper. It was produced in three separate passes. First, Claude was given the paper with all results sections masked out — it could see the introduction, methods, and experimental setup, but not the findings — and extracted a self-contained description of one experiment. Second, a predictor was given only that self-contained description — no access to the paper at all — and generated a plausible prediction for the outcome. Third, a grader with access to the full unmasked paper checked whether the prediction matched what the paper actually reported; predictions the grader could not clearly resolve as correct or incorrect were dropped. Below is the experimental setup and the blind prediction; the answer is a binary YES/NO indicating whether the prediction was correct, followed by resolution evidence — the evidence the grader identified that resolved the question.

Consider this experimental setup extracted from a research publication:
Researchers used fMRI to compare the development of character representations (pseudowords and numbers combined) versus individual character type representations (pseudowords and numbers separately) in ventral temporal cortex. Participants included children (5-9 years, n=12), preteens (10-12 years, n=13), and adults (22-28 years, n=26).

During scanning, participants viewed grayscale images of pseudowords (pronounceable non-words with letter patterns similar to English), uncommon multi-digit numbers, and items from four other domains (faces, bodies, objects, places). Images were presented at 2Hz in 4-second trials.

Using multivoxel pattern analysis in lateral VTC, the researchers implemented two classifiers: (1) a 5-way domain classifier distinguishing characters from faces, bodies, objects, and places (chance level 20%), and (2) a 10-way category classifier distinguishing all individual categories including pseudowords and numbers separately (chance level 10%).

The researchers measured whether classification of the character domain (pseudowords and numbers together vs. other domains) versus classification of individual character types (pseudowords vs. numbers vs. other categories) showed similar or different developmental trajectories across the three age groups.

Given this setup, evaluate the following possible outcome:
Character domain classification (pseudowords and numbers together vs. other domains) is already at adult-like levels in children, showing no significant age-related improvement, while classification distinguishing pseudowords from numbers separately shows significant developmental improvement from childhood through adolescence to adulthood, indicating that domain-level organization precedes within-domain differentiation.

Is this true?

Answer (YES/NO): NO